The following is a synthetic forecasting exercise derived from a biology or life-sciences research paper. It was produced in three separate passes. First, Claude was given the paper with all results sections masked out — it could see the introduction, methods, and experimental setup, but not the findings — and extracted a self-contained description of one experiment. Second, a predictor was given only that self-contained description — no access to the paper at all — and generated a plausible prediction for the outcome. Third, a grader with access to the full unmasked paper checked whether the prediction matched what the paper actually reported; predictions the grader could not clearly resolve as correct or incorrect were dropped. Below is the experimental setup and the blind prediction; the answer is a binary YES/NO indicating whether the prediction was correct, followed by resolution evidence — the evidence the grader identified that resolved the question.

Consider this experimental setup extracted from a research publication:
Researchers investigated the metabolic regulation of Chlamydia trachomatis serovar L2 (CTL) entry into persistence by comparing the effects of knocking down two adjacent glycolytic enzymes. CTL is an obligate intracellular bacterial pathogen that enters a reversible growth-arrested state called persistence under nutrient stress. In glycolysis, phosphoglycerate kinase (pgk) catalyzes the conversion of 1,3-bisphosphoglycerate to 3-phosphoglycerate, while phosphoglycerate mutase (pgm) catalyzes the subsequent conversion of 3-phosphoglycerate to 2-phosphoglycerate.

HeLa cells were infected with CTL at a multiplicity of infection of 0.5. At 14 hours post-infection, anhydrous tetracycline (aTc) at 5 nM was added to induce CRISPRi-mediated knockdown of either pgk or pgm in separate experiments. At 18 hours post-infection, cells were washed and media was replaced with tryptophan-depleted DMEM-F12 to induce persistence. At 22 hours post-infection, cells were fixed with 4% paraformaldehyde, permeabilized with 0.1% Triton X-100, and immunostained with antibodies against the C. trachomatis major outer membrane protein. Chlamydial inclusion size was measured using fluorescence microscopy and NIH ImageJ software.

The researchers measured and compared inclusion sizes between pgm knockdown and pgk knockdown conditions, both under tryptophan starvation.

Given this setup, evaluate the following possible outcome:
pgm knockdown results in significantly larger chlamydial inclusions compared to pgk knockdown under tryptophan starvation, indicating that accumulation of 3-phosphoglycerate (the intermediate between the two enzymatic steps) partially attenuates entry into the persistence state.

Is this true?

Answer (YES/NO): NO